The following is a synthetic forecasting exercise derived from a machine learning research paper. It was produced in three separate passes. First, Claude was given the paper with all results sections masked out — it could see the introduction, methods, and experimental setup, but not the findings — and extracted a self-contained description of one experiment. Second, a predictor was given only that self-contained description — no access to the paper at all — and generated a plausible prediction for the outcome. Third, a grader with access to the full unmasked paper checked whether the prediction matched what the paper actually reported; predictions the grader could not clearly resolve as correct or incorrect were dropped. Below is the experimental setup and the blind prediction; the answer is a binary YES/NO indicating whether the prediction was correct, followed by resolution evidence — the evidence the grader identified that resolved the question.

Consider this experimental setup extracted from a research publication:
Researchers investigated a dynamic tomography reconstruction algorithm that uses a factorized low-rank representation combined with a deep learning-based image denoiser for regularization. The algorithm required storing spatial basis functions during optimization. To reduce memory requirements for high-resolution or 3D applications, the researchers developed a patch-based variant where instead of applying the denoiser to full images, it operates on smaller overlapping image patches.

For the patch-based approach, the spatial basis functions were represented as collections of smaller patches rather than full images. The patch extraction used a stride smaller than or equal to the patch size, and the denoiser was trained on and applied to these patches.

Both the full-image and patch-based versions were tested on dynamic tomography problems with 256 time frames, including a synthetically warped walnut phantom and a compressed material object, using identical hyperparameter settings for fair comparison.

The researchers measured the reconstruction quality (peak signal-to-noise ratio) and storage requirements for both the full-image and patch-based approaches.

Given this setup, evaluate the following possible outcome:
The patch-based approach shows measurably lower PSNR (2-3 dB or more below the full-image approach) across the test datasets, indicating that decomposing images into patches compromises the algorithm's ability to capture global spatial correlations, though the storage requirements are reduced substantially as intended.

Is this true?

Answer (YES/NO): NO